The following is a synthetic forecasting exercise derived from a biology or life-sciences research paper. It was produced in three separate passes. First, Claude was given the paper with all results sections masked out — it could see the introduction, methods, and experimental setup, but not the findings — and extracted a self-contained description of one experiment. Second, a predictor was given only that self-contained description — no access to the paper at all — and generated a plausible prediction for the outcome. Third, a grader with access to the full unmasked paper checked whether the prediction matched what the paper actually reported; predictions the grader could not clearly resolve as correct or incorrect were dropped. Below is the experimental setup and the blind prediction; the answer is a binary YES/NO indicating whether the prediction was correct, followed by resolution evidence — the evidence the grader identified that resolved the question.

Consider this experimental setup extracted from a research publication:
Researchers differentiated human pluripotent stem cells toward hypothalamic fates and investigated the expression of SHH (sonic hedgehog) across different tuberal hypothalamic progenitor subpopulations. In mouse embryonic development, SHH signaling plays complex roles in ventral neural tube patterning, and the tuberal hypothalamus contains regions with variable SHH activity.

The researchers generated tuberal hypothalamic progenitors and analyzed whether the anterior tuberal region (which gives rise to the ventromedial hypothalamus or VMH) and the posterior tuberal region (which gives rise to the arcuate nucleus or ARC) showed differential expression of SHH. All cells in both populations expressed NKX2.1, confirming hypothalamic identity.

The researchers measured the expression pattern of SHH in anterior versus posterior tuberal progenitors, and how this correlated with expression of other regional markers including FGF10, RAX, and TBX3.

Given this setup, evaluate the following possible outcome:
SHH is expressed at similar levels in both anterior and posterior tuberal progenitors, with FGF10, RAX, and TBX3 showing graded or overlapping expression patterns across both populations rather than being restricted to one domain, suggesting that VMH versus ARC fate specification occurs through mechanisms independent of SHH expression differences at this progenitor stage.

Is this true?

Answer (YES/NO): NO